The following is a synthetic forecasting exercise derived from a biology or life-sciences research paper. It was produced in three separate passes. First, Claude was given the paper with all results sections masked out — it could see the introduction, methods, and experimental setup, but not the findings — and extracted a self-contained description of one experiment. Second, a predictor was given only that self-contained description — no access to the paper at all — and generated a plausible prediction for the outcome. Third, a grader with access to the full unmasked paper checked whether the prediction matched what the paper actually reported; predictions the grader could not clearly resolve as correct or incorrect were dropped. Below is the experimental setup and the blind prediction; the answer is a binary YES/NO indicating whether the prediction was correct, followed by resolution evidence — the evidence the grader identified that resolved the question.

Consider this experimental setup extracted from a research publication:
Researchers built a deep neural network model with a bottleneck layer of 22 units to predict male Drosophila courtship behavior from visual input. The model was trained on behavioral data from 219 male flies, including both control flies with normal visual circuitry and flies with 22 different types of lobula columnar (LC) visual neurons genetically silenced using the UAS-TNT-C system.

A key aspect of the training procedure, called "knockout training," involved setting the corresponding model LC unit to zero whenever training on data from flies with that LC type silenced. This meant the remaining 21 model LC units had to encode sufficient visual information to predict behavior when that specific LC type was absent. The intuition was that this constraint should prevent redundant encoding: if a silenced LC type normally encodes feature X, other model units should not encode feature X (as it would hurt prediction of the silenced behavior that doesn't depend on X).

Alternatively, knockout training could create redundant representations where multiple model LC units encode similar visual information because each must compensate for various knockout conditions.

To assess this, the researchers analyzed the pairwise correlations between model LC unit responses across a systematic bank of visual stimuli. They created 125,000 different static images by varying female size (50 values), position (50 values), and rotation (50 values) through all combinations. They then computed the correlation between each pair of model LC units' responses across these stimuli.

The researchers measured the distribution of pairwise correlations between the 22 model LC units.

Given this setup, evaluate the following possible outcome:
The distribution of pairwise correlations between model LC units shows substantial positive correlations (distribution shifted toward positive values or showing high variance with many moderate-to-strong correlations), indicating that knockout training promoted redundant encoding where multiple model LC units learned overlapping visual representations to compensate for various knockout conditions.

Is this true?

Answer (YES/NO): YES